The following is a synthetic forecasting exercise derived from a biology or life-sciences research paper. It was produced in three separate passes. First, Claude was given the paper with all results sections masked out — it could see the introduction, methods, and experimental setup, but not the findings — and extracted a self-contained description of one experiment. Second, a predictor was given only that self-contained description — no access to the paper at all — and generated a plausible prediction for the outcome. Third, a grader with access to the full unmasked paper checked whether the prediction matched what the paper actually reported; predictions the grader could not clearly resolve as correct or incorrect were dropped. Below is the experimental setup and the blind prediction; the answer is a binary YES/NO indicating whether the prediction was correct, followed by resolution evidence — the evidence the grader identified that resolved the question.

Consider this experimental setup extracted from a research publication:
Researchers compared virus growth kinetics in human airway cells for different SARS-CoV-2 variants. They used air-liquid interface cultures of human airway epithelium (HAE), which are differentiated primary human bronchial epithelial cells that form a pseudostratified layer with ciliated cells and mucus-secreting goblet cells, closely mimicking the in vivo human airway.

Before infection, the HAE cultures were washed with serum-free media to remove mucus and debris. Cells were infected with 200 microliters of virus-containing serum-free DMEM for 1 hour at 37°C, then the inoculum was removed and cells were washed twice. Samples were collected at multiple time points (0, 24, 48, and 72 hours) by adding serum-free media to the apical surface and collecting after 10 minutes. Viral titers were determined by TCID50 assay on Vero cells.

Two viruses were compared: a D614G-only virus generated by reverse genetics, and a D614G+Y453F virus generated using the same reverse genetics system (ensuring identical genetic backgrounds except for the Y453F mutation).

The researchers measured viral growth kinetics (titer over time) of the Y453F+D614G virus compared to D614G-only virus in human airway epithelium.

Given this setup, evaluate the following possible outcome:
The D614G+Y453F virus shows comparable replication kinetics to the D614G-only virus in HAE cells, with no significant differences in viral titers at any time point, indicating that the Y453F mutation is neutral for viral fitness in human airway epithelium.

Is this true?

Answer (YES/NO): NO